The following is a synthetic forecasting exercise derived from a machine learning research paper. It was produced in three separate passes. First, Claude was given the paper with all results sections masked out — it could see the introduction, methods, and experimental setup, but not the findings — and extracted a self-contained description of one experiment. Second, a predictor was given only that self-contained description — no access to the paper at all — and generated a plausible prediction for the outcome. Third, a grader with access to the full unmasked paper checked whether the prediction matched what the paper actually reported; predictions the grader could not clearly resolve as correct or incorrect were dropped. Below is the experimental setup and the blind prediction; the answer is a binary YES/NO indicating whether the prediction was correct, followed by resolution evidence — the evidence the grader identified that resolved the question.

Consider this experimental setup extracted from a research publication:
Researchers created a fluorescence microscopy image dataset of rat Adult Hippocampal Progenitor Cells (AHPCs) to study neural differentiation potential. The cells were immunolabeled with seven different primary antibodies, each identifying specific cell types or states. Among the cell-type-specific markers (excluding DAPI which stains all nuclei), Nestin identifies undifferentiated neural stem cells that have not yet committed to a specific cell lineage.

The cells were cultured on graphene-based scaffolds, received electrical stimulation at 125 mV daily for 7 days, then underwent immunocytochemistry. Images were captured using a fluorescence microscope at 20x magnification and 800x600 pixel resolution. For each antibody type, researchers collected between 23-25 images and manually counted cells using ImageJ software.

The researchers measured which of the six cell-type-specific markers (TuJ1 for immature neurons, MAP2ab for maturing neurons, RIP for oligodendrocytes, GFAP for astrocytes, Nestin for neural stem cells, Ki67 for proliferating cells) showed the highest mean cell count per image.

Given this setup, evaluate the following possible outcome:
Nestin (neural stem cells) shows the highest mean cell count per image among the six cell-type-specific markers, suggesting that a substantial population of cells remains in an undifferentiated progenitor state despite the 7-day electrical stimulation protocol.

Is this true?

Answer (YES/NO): YES